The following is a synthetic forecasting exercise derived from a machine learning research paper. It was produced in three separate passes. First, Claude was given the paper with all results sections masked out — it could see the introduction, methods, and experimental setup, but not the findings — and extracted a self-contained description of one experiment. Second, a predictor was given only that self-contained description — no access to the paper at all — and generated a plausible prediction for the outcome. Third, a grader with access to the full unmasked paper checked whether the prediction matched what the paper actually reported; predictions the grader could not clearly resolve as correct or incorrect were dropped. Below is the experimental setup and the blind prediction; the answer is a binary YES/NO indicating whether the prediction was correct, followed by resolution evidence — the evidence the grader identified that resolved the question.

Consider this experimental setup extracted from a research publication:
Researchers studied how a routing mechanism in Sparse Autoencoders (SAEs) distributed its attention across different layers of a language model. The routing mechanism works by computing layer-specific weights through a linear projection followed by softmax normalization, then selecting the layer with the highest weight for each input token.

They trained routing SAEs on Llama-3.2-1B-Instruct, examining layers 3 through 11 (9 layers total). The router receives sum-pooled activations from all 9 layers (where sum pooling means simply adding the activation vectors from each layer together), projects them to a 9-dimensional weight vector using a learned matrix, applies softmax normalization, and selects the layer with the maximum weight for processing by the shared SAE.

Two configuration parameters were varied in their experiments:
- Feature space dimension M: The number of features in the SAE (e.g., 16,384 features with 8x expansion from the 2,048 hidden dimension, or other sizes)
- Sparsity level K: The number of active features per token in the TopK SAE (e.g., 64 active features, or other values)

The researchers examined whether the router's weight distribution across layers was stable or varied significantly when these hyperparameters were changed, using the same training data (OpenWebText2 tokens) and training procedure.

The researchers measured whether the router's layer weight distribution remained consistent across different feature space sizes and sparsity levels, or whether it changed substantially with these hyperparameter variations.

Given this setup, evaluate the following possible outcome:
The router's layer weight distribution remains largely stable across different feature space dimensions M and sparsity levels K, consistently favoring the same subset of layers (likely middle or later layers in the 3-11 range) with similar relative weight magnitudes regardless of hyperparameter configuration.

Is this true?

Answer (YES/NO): NO